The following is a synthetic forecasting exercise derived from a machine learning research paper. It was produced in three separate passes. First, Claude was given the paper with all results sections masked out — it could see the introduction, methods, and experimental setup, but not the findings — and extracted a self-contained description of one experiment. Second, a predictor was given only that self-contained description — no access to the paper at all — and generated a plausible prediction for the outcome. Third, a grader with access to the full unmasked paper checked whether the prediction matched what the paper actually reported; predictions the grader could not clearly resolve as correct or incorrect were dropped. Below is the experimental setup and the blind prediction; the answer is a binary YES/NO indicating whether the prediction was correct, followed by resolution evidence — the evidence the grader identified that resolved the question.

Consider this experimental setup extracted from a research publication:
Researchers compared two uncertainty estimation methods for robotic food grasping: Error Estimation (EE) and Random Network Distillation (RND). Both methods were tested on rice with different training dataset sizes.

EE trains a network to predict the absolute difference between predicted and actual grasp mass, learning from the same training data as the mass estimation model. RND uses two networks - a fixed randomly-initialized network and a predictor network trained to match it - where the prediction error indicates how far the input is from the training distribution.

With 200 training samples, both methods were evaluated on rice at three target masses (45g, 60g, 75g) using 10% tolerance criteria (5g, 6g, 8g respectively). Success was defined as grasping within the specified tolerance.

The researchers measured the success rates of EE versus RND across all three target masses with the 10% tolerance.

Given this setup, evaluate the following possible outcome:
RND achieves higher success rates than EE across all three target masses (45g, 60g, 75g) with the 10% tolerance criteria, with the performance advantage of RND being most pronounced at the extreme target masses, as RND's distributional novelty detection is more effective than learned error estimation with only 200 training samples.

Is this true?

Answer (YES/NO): YES